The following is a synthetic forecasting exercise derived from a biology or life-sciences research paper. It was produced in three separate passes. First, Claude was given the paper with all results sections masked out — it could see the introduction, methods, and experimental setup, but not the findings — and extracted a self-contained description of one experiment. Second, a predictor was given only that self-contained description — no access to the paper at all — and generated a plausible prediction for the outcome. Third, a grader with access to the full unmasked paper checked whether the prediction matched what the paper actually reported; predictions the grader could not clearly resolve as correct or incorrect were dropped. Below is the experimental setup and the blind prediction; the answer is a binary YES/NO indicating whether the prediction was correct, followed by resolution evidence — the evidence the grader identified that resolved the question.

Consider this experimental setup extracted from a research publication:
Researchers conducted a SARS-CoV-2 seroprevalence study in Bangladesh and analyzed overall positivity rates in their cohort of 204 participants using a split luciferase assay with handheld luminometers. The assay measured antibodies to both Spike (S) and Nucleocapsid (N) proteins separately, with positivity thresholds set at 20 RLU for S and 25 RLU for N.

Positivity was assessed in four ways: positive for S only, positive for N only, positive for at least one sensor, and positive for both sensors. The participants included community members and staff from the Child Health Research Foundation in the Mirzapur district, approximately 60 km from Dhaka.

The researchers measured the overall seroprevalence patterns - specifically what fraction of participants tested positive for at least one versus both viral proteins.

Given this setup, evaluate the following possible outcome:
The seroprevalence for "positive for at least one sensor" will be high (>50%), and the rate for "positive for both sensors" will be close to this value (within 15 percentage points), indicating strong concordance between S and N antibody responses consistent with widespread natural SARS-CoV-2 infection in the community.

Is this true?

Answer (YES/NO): NO